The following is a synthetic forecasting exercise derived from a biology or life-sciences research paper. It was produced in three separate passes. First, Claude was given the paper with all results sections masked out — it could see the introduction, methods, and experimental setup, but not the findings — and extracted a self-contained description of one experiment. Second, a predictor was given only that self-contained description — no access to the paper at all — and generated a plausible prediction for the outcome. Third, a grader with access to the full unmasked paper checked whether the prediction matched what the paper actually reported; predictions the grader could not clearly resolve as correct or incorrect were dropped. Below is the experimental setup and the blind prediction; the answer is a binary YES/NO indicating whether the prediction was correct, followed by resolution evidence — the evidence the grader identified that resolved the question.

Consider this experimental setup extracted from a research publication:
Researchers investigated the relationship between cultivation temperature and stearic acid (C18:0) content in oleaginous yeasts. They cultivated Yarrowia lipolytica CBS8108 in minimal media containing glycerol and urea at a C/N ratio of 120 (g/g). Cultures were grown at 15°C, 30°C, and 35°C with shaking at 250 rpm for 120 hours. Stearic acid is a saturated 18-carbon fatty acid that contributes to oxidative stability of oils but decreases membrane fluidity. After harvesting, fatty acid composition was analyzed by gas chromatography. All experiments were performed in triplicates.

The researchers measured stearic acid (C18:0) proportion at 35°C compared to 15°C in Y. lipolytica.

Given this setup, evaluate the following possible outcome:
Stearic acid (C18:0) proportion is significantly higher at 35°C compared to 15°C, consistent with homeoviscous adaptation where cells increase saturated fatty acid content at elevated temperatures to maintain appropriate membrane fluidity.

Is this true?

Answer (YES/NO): YES